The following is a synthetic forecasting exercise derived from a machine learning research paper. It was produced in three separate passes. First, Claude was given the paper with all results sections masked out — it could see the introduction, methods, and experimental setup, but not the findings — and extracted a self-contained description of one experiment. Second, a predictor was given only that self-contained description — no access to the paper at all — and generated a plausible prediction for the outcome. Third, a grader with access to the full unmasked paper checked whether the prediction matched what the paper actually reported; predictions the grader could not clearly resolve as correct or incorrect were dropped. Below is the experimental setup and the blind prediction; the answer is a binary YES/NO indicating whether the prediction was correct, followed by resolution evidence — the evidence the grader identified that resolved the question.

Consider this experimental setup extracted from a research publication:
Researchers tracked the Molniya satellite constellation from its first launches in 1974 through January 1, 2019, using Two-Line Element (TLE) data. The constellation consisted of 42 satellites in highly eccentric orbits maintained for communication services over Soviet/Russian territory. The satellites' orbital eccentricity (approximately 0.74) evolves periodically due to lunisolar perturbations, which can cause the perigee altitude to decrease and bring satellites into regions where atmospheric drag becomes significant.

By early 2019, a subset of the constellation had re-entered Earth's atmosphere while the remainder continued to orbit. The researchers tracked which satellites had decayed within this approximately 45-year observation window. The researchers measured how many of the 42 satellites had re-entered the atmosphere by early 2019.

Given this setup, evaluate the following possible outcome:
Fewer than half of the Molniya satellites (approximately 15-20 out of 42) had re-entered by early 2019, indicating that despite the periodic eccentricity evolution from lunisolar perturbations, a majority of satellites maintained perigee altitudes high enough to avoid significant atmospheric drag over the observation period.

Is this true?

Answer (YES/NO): NO